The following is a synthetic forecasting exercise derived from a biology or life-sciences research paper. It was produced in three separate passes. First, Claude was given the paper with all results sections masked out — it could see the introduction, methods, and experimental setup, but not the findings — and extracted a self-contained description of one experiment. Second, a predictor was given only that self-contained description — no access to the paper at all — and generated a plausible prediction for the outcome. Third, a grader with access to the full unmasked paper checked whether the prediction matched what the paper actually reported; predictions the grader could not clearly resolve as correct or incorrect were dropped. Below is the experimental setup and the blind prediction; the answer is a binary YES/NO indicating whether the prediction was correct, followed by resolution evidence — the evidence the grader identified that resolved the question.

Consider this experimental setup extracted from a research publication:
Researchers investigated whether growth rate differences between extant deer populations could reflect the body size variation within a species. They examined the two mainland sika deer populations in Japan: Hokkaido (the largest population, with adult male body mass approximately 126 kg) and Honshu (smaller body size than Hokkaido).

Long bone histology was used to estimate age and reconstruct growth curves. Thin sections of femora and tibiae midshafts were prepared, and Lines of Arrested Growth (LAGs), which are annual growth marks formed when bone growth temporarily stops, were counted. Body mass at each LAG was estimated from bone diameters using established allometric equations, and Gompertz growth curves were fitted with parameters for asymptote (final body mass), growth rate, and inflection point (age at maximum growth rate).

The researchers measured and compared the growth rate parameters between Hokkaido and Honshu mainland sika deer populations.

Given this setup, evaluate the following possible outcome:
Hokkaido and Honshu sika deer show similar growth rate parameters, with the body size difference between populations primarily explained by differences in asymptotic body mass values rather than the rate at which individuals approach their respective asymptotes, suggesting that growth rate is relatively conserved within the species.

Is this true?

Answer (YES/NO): YES